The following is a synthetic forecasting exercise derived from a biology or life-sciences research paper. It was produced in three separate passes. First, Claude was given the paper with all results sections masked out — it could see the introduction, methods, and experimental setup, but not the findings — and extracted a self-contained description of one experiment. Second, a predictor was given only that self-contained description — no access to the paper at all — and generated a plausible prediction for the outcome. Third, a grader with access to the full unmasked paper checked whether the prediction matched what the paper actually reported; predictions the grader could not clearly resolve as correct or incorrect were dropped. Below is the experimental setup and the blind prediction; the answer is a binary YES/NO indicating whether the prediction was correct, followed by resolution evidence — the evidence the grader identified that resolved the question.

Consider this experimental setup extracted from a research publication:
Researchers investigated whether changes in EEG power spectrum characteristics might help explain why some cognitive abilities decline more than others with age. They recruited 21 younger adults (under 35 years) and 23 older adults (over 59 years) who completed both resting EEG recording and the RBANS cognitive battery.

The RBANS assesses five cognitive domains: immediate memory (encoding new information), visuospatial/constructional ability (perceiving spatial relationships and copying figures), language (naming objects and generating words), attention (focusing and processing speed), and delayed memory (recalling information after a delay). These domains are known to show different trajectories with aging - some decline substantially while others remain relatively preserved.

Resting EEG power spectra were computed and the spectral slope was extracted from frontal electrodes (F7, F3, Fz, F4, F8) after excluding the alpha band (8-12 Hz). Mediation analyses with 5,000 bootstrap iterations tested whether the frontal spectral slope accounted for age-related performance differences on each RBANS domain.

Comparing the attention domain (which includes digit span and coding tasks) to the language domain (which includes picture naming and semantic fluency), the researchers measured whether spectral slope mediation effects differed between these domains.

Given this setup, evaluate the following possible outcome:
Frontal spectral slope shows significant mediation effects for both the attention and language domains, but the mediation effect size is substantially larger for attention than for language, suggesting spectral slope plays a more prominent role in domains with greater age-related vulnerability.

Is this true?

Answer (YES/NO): NO